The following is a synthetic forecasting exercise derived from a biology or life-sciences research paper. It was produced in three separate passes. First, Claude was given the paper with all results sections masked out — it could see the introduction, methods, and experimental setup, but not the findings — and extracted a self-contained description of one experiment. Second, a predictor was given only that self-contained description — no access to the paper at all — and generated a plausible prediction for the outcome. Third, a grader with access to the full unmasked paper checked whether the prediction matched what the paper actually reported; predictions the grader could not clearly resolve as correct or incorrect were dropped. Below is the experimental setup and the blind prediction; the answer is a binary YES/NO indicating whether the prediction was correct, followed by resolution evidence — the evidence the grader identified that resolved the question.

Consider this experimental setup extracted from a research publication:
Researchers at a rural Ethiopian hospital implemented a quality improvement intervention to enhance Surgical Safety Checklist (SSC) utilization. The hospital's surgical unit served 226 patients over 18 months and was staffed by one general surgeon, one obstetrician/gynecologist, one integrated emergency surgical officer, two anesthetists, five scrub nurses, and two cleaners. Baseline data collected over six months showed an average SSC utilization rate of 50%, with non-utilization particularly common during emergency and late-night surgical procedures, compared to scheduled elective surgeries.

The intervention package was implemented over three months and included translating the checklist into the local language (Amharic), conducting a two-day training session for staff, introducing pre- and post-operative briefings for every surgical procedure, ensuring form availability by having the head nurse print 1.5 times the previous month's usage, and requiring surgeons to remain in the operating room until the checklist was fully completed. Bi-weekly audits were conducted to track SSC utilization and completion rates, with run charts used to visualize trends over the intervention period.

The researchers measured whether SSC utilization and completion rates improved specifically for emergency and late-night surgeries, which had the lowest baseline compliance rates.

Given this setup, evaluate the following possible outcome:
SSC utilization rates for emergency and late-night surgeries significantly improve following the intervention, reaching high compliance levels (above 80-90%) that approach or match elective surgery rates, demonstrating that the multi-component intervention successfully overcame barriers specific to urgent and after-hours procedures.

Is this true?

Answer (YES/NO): YES